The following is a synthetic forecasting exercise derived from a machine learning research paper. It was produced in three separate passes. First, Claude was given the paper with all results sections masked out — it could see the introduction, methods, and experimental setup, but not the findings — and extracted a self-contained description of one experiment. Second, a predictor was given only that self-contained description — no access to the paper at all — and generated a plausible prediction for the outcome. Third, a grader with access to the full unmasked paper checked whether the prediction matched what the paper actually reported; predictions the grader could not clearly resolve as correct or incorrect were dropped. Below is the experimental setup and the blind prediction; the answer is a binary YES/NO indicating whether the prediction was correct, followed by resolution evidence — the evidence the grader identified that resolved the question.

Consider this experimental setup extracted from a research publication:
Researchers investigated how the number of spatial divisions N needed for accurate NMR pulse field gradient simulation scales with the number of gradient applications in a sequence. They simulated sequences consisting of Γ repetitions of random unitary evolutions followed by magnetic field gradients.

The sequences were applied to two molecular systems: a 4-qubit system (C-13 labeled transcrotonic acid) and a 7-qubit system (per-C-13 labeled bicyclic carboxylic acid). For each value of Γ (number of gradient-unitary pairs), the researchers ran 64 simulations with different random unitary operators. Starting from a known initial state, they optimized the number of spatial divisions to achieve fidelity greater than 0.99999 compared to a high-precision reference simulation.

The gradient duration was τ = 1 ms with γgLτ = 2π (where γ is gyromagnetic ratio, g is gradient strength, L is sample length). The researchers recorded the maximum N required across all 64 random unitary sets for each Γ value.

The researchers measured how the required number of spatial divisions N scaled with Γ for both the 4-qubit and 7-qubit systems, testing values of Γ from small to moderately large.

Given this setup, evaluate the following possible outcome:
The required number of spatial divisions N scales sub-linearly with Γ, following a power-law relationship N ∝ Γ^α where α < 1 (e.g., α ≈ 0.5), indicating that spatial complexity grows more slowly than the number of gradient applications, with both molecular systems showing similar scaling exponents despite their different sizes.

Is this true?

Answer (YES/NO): YES